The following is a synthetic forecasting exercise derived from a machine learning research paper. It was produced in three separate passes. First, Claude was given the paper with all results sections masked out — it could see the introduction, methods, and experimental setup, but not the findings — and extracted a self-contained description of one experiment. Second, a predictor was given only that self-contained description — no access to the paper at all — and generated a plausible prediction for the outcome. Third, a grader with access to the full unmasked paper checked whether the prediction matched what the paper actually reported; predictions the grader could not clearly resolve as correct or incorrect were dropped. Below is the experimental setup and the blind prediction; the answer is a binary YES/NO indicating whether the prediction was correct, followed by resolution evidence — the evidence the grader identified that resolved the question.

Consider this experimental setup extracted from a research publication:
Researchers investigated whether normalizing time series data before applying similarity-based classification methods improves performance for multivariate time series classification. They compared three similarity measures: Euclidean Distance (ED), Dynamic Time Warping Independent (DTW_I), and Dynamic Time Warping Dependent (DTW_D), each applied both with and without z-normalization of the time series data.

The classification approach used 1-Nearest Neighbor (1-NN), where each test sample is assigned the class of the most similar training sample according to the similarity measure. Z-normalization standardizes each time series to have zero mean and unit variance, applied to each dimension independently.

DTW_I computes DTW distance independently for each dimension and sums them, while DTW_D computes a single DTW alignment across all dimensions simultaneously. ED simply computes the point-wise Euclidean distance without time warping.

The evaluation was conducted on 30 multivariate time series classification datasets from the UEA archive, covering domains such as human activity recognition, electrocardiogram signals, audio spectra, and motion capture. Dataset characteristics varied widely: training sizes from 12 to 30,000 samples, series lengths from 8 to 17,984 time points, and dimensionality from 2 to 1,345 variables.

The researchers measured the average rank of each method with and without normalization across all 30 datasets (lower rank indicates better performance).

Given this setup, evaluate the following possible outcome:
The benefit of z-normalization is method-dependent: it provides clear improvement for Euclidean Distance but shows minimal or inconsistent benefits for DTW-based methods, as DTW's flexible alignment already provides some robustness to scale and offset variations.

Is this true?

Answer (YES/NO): NO